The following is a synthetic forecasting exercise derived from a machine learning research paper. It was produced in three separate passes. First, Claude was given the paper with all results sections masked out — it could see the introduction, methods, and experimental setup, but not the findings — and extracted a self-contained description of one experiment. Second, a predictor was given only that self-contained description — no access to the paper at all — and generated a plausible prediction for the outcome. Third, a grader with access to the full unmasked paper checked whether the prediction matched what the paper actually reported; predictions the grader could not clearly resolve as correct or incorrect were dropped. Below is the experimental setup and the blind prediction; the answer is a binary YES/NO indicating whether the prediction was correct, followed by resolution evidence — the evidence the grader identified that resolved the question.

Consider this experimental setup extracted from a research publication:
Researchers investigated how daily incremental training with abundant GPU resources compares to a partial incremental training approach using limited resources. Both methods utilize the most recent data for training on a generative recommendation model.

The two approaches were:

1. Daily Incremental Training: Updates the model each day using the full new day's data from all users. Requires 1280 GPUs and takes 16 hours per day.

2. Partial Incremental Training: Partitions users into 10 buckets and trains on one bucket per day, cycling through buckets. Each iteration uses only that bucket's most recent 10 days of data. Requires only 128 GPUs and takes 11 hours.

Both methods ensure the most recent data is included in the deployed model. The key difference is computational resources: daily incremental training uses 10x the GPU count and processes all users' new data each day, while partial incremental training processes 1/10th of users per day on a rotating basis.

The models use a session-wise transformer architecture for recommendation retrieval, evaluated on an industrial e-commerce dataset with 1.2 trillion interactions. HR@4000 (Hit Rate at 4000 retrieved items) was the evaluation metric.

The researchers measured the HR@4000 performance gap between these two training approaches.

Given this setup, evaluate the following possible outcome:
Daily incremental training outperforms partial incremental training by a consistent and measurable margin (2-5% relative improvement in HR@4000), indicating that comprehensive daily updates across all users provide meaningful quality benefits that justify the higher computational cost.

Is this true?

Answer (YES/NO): NO